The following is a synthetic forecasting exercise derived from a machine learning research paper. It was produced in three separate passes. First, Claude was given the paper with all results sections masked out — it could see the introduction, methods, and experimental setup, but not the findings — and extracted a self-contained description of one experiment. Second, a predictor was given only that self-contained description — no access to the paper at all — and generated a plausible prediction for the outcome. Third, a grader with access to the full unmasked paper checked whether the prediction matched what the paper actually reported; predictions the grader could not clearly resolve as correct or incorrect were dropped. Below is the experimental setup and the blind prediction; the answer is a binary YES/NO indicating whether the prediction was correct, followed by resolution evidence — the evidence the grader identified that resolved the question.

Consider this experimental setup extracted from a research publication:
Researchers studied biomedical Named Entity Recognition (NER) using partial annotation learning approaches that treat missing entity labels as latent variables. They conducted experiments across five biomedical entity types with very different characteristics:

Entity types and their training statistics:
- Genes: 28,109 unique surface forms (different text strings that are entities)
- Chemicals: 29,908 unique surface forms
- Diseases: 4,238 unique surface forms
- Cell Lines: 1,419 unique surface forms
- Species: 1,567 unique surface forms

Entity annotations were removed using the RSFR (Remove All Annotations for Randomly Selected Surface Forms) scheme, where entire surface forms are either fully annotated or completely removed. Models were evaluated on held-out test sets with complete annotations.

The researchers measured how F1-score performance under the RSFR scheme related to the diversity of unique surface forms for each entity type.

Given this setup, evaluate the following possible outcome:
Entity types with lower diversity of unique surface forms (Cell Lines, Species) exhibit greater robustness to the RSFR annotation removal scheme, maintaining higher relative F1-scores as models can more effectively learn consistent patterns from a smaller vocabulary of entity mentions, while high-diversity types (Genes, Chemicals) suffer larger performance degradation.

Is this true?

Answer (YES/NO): YES